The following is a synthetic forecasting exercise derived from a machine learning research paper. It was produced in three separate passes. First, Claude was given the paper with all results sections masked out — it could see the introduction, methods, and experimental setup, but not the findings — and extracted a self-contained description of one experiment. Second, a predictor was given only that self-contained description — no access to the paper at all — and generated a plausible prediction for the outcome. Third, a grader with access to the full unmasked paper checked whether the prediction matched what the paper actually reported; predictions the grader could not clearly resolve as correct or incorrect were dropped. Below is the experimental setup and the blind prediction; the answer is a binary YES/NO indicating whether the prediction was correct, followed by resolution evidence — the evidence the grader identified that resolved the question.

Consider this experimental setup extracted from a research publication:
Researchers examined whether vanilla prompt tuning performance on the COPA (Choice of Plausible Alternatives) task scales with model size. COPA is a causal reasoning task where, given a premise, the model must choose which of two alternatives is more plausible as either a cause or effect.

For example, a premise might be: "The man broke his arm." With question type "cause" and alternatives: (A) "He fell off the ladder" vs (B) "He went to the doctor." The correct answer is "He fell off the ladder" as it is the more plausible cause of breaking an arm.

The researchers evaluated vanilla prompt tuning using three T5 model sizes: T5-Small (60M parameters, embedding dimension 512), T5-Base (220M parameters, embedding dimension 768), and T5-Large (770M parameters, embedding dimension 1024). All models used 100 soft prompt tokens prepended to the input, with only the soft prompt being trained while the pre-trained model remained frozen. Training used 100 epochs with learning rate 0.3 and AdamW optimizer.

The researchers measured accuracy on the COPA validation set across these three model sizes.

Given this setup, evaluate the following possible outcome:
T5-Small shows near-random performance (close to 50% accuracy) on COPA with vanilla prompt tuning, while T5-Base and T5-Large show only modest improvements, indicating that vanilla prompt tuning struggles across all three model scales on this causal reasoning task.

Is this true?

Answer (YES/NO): NO